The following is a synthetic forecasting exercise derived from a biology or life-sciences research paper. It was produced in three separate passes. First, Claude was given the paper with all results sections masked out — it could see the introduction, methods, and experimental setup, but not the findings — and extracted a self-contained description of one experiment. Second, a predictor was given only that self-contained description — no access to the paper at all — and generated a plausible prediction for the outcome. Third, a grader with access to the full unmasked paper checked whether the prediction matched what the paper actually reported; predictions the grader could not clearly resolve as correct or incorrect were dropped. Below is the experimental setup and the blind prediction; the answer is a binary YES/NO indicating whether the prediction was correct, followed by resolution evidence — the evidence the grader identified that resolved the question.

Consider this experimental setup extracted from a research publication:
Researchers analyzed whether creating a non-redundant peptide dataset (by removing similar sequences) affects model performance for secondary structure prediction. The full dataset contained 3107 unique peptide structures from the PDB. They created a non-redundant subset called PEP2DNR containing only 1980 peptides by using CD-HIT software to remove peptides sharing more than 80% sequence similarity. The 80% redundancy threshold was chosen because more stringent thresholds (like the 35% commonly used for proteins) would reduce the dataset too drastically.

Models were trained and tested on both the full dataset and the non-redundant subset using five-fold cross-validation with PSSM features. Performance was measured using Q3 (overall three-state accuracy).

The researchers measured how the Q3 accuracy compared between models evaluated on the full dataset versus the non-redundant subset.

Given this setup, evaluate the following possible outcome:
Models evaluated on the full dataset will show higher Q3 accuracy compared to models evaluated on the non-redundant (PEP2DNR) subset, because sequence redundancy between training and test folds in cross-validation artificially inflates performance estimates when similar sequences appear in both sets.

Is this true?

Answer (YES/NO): YES